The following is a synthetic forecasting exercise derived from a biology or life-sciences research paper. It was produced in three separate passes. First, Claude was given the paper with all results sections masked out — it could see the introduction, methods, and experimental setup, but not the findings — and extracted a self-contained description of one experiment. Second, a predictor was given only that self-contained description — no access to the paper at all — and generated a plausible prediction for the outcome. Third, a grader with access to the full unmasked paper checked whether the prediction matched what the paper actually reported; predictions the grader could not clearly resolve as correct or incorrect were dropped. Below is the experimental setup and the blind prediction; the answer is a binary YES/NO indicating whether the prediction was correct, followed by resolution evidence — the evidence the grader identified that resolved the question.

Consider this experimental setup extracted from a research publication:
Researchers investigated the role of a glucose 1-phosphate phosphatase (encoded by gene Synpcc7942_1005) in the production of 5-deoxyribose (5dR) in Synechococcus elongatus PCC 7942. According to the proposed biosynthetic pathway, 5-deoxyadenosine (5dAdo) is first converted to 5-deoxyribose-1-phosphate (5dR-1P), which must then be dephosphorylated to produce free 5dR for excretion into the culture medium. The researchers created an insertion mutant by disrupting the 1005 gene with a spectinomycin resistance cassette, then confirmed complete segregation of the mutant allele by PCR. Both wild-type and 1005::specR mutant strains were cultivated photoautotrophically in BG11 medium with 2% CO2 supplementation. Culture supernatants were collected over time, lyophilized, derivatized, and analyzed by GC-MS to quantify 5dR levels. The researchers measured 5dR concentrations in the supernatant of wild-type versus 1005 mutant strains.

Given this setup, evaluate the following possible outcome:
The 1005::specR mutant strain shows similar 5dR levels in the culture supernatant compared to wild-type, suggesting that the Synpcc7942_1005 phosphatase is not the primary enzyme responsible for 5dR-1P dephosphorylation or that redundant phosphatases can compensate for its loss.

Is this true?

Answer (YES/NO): NO